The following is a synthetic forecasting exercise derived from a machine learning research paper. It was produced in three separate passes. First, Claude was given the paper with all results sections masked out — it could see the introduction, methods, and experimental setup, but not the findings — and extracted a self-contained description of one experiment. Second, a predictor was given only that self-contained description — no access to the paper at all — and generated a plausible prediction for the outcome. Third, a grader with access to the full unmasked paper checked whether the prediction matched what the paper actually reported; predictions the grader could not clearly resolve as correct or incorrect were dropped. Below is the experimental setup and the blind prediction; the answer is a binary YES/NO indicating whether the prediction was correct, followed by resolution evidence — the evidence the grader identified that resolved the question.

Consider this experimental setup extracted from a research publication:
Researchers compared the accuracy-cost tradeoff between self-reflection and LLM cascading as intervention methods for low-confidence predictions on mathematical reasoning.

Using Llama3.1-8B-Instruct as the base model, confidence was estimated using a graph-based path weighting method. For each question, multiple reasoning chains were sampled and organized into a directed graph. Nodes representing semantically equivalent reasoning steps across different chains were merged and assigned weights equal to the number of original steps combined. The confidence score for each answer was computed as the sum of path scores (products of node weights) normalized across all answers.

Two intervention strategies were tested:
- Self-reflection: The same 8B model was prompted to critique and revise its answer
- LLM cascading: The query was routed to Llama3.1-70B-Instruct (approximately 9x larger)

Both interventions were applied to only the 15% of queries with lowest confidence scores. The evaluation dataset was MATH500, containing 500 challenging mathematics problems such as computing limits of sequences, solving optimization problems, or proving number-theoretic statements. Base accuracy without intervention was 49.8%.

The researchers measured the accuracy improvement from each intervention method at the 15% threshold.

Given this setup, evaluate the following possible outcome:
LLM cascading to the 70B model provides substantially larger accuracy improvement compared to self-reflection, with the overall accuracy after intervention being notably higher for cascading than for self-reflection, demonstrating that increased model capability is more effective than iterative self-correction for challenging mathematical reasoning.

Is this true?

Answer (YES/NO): NO